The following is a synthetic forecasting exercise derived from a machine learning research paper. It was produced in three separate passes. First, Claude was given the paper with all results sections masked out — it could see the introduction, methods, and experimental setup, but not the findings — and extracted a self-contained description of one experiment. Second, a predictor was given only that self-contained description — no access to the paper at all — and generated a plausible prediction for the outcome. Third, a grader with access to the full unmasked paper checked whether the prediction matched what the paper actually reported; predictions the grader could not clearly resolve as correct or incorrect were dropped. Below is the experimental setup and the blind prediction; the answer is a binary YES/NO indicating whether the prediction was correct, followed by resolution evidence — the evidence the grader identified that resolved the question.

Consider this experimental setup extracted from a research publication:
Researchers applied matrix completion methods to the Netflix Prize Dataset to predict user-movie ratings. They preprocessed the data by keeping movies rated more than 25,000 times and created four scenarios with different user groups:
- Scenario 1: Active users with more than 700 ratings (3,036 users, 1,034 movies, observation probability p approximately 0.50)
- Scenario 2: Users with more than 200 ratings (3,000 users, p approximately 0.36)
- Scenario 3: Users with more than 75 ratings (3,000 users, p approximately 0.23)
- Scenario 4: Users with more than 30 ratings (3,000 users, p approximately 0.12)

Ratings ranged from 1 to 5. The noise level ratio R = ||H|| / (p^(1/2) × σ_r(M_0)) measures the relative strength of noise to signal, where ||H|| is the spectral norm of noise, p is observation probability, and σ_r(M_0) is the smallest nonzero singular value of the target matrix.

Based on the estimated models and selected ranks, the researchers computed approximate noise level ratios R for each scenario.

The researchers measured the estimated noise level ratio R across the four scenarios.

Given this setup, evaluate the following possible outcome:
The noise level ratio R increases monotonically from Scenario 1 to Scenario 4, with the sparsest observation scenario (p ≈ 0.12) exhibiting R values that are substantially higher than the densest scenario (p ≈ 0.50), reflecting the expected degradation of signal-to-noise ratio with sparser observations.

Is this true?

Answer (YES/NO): NO